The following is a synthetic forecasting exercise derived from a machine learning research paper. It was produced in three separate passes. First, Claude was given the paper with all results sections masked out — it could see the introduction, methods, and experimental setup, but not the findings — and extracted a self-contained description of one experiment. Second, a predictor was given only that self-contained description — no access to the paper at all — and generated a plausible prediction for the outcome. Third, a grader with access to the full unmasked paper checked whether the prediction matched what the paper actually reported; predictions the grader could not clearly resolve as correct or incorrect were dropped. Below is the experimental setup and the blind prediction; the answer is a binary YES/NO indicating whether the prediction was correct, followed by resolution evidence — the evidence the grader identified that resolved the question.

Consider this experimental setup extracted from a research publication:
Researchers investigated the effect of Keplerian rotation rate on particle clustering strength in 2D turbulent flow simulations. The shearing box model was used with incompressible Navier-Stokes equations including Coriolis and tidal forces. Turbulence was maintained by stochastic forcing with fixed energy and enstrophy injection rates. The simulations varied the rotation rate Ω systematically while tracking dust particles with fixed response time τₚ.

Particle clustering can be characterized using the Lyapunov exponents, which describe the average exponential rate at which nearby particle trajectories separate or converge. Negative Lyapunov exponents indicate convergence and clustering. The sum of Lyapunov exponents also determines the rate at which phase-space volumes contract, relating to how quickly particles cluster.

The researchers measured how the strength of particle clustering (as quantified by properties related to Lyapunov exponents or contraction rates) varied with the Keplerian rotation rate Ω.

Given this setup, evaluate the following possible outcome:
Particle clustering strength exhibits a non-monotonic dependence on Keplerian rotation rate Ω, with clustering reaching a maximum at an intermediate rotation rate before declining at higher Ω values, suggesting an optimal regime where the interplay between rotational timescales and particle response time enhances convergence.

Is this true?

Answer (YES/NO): NO